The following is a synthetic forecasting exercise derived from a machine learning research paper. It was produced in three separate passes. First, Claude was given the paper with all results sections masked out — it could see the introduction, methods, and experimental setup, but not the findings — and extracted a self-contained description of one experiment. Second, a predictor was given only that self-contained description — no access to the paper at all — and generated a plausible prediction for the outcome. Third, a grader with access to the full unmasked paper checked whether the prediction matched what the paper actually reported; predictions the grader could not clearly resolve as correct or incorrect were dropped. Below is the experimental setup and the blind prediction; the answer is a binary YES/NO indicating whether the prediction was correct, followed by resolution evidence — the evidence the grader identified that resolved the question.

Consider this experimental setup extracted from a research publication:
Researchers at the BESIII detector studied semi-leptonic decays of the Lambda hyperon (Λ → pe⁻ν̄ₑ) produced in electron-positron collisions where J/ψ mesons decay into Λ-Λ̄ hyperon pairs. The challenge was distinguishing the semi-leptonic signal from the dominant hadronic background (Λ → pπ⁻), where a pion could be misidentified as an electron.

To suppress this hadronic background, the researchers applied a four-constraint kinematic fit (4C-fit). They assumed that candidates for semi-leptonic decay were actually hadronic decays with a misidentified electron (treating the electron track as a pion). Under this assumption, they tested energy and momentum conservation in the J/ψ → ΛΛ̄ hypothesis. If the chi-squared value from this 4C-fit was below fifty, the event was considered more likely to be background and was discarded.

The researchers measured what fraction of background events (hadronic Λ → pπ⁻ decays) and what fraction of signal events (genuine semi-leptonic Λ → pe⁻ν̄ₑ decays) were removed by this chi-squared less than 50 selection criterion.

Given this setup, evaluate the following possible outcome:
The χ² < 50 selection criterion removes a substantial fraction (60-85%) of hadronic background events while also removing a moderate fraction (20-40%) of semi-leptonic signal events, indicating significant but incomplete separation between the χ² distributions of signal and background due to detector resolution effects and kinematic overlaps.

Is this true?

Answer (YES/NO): NO